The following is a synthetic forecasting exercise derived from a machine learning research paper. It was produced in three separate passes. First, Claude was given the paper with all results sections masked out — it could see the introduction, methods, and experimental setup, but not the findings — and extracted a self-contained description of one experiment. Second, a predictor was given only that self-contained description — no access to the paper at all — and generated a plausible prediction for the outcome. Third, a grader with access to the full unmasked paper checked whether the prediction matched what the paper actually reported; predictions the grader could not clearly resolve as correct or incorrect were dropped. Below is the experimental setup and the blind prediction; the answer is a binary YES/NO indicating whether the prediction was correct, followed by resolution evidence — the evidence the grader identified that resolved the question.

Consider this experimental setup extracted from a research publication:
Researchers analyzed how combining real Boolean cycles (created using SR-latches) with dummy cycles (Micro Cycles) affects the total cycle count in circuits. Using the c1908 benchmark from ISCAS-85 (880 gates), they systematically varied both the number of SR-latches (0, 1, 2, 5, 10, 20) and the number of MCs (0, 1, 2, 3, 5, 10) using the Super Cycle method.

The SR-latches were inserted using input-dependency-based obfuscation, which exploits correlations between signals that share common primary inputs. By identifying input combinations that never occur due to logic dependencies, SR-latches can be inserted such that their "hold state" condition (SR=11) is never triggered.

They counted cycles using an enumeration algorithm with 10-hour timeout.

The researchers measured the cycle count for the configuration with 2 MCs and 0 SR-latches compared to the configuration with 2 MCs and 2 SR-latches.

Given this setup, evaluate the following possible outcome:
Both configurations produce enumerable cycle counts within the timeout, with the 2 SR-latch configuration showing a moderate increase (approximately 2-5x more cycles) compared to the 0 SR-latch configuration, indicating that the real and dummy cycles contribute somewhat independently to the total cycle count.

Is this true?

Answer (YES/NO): NO